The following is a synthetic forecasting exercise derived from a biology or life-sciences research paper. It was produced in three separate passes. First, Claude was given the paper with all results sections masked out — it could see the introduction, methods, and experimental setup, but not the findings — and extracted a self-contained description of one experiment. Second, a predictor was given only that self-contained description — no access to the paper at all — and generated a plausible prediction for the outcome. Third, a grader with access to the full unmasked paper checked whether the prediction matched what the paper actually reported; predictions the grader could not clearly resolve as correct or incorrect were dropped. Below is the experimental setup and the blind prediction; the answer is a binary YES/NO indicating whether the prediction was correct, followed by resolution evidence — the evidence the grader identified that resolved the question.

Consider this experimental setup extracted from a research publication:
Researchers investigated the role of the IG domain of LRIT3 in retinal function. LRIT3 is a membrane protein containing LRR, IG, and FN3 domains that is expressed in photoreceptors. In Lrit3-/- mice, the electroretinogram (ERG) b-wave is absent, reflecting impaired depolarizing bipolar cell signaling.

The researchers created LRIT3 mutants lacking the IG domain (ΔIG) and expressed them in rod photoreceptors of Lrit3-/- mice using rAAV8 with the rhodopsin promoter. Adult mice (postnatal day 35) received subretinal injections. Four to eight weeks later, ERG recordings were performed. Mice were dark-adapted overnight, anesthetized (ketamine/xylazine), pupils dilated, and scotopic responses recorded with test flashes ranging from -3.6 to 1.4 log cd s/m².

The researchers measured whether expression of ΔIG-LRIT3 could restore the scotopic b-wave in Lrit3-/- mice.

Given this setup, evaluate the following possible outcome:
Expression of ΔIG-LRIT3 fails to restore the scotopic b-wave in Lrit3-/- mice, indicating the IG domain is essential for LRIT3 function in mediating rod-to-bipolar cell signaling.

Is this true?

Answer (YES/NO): YES